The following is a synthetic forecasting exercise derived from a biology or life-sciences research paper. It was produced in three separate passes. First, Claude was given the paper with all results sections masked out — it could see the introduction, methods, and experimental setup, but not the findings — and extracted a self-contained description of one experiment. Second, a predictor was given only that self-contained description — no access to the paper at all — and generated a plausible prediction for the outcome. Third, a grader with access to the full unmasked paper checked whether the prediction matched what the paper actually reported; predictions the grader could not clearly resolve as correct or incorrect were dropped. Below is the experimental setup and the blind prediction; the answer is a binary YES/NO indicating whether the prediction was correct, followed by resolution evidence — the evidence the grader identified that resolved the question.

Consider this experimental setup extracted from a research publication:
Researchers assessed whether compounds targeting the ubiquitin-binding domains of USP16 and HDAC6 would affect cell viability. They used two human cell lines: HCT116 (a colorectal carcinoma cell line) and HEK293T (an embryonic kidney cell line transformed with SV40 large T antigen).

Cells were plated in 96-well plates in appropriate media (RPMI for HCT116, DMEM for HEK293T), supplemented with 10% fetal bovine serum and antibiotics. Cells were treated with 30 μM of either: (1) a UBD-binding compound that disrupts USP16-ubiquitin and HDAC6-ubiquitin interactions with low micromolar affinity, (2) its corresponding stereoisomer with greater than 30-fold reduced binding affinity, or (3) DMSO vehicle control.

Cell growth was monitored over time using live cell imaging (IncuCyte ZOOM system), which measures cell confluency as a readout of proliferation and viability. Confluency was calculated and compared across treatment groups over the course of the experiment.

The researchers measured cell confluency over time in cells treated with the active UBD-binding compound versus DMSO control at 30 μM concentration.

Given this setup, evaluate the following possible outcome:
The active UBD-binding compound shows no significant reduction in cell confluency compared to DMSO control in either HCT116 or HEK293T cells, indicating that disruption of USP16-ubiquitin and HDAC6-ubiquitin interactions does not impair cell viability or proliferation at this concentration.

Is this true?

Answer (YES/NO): YES